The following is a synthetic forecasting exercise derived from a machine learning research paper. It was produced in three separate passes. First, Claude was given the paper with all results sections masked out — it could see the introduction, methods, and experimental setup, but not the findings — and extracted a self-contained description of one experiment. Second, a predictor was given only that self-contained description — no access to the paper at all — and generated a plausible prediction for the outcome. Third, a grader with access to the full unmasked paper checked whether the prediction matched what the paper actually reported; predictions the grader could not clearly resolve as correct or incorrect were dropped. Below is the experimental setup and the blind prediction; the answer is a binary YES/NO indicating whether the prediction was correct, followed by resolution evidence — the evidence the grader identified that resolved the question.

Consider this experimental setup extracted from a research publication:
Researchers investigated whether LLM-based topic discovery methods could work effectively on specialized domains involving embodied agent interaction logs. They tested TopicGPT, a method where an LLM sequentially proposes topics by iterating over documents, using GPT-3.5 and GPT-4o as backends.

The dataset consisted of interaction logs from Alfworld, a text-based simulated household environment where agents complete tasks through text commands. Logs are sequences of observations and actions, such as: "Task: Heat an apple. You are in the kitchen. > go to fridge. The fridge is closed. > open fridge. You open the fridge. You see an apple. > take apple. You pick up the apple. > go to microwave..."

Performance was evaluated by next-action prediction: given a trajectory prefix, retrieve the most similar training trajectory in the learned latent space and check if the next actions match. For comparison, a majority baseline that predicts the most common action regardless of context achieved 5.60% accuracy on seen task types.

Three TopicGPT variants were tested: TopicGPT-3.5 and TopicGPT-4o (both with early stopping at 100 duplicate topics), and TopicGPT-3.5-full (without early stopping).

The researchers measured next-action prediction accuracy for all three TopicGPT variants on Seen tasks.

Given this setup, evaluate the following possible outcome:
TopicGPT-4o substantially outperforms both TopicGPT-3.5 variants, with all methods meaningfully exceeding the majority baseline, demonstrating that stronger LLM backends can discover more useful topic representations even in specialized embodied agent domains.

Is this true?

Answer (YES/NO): NO